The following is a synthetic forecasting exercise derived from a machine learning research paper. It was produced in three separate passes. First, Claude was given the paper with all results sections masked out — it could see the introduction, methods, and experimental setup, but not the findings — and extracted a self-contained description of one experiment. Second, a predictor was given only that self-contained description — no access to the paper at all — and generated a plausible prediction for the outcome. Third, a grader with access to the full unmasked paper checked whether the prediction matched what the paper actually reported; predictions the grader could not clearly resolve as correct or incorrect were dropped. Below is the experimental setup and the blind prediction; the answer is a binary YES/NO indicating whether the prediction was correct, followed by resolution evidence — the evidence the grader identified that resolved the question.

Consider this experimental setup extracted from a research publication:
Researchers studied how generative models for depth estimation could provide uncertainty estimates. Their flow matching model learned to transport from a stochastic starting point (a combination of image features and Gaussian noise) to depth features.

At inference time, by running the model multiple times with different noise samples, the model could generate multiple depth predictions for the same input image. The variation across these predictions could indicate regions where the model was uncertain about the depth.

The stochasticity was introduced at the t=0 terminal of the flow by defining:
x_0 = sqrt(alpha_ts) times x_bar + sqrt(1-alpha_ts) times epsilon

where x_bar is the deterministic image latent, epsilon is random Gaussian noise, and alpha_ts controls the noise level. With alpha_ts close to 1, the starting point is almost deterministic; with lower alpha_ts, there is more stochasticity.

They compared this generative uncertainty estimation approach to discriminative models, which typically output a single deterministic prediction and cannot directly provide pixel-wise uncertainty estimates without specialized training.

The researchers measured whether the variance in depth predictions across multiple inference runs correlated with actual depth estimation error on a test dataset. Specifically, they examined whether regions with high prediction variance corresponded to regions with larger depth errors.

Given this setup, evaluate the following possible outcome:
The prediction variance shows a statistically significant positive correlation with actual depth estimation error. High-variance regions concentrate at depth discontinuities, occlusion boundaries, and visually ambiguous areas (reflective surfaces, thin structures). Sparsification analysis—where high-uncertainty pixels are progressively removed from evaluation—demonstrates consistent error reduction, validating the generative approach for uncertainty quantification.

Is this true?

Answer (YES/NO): NO